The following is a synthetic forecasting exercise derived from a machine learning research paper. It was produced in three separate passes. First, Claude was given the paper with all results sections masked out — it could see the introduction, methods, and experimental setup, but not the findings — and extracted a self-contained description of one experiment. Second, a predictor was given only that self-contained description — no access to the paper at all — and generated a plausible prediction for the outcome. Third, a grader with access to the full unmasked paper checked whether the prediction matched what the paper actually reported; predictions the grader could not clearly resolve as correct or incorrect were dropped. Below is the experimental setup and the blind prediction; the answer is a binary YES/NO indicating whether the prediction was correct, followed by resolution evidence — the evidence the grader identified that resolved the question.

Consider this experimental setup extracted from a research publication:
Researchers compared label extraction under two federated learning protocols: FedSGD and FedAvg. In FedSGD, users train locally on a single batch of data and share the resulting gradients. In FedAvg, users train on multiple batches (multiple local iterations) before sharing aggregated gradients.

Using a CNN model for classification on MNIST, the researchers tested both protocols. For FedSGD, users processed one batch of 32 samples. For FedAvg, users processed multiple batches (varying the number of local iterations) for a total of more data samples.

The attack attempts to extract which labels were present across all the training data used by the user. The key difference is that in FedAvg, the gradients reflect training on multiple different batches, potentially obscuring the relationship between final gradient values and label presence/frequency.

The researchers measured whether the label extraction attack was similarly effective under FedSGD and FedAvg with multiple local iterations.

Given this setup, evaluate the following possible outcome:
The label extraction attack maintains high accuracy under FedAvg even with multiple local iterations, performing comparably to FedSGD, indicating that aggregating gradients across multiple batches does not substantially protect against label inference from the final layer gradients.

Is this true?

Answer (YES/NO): NO